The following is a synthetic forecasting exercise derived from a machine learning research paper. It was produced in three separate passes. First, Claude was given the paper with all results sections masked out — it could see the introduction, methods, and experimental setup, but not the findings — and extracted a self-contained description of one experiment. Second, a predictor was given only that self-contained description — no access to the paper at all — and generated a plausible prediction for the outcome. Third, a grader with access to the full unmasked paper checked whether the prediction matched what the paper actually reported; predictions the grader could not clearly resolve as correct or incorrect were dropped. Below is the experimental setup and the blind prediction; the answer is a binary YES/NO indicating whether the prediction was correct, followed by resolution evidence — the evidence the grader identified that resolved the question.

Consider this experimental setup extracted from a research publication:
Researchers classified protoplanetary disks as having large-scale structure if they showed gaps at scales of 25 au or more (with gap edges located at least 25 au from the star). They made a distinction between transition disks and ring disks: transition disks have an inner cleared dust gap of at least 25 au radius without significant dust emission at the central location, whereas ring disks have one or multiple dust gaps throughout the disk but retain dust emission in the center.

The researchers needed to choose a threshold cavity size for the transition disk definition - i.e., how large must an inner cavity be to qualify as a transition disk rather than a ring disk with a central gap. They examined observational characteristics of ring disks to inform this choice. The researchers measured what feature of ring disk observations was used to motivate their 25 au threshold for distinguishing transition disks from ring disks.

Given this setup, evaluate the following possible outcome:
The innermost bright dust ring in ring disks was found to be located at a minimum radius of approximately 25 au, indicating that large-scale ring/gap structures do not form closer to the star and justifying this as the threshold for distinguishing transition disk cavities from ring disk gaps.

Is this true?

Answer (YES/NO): NO